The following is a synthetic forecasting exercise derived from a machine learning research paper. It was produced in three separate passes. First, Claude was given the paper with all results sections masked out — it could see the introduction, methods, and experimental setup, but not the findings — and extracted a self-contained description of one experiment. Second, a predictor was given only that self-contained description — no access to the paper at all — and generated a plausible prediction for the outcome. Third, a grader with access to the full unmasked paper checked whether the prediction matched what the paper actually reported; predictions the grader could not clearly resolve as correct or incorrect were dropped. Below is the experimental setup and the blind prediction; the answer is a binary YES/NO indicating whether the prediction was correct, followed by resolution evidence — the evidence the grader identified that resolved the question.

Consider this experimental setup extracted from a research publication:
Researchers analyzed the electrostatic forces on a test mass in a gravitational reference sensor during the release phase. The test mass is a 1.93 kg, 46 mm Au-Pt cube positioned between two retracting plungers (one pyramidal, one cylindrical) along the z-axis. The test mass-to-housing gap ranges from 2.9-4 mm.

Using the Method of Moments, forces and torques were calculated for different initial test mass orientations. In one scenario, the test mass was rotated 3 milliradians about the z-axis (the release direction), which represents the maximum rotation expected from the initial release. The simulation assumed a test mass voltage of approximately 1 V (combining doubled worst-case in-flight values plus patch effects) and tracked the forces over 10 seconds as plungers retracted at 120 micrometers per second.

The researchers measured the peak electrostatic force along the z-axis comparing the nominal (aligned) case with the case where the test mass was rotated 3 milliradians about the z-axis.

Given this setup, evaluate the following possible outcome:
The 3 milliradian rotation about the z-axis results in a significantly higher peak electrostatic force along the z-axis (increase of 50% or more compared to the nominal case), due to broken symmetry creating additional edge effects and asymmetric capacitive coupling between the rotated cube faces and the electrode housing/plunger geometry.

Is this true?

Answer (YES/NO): YES